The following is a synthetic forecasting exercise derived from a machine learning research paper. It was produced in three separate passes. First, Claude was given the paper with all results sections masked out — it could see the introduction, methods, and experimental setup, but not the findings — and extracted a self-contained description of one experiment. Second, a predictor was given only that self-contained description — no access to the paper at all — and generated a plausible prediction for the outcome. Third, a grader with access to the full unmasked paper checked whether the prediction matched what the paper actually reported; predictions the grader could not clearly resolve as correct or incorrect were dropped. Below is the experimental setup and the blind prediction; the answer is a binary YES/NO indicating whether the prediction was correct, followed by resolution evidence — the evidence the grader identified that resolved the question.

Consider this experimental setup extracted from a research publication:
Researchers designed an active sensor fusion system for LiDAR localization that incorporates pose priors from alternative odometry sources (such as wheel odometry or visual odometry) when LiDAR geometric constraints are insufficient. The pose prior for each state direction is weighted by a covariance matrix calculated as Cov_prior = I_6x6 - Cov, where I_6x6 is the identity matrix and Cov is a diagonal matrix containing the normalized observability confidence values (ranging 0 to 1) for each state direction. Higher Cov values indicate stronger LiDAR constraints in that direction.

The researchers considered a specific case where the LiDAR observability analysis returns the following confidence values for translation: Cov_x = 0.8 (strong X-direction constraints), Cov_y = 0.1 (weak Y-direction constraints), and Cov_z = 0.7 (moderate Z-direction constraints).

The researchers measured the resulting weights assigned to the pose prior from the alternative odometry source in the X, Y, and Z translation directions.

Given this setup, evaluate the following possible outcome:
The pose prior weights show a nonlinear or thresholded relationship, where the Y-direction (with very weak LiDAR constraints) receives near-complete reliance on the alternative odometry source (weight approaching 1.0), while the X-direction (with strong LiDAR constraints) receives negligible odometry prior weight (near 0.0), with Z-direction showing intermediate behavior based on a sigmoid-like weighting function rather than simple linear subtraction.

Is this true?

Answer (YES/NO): NO